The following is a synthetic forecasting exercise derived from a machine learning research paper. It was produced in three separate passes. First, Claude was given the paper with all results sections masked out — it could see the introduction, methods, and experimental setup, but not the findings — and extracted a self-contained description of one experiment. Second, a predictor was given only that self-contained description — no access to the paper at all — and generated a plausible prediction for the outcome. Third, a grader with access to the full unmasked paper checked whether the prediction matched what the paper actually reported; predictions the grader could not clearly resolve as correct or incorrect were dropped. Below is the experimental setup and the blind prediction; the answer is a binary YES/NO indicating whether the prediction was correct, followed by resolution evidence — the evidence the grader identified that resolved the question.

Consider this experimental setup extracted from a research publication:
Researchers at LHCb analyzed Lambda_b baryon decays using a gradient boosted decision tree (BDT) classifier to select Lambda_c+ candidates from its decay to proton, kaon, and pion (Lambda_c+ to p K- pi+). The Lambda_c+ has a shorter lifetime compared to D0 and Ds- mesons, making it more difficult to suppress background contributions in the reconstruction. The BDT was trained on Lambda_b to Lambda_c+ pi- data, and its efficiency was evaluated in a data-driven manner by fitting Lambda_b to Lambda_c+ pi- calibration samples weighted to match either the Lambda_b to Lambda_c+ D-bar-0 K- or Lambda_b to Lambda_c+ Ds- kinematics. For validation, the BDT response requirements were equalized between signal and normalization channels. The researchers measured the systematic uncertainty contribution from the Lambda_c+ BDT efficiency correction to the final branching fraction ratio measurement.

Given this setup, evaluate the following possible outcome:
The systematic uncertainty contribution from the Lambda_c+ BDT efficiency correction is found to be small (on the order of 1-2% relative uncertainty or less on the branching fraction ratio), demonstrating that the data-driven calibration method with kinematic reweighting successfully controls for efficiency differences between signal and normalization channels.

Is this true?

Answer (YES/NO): YES